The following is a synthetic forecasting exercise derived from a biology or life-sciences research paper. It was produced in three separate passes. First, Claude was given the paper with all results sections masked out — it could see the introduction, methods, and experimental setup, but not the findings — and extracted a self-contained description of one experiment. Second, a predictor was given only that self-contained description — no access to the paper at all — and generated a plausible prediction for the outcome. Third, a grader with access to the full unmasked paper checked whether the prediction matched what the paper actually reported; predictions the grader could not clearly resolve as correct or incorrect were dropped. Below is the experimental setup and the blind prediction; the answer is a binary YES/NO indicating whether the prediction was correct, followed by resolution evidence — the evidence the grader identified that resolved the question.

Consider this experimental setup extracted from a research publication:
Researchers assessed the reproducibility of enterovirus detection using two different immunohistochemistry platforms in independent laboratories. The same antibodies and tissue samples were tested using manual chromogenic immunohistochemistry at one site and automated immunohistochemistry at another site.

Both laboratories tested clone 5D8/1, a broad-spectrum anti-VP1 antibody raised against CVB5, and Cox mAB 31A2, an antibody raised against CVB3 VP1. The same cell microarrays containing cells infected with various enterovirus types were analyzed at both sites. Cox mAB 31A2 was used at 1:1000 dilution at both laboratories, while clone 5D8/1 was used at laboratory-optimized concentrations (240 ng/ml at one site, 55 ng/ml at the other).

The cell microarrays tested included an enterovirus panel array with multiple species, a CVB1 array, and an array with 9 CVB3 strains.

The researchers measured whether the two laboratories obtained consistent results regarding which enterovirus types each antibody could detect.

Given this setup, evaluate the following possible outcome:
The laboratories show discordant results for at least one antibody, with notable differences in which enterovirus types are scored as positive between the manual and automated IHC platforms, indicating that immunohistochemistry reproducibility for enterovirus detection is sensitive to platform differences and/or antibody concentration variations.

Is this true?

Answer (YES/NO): NO